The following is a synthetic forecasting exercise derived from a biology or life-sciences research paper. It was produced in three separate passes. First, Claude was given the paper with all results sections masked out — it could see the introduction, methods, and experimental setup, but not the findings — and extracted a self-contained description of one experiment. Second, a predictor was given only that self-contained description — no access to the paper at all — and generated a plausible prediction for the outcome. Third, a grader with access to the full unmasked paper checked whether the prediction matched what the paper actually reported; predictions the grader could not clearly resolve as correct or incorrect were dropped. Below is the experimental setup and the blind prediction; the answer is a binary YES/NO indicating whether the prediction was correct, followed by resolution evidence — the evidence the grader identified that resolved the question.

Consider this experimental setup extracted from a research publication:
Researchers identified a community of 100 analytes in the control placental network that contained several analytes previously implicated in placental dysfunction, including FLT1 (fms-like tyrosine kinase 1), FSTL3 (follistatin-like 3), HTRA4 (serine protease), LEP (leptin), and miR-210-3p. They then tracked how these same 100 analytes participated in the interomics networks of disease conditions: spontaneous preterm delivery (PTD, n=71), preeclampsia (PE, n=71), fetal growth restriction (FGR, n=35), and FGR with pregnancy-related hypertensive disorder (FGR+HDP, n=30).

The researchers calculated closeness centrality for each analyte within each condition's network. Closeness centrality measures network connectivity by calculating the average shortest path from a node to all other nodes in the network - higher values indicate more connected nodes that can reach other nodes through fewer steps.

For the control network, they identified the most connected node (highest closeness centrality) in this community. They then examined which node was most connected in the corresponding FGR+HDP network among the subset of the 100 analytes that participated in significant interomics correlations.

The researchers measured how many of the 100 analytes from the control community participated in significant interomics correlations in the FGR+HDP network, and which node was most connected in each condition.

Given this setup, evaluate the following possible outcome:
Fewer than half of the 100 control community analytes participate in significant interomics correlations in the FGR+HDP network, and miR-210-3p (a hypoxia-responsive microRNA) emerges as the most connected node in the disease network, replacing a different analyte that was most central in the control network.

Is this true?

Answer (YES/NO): YES